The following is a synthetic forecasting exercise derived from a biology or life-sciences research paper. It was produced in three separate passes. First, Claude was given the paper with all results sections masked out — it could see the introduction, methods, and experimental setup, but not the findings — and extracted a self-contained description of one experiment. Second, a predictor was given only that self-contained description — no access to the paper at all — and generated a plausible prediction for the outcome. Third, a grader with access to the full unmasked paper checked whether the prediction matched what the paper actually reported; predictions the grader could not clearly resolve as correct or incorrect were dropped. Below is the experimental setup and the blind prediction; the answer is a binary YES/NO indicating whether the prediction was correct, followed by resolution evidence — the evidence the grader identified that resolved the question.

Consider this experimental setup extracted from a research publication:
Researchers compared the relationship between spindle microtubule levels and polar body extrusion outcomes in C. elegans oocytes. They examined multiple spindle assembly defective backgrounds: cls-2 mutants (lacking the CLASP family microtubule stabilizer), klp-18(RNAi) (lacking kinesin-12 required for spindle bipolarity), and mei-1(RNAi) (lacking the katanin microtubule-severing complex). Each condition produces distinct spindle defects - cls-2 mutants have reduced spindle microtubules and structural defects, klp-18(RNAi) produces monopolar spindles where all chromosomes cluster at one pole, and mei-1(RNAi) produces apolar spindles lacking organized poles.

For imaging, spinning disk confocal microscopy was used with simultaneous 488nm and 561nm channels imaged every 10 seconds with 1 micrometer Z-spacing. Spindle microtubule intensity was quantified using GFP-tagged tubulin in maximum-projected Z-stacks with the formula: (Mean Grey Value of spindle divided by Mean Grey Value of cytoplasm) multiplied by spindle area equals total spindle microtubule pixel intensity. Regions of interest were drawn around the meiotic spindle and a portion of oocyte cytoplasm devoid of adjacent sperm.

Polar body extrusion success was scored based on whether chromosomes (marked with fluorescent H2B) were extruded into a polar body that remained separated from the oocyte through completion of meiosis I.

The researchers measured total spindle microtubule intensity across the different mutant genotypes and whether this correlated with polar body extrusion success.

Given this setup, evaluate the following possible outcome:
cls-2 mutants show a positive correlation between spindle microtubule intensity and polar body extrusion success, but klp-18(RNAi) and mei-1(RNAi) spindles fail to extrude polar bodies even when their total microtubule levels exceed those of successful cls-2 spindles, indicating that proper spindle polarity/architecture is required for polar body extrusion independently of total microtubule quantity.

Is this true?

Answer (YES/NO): NO